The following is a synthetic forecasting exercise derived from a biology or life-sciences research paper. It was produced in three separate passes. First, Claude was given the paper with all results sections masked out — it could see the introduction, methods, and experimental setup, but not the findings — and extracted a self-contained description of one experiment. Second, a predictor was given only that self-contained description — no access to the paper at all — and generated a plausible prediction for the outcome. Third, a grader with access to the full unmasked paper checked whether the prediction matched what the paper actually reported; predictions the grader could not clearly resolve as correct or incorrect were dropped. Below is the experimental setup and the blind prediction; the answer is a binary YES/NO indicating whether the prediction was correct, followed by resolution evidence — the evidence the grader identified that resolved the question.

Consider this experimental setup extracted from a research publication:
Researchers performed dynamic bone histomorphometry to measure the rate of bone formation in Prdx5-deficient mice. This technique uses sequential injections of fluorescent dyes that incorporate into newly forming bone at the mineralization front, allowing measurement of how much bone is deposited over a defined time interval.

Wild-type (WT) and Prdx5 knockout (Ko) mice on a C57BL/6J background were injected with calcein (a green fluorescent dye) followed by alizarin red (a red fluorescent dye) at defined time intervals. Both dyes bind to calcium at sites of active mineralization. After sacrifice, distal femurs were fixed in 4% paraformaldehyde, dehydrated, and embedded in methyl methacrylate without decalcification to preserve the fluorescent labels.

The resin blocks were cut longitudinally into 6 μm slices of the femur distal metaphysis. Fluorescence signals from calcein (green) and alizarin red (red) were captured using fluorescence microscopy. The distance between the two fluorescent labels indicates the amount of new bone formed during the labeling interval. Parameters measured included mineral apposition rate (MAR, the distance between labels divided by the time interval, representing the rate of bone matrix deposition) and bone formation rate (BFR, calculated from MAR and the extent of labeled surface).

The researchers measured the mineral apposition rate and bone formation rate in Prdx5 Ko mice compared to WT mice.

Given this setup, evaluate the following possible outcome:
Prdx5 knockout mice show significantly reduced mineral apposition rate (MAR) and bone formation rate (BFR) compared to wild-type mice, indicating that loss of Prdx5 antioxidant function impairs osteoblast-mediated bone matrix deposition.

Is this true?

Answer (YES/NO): NO